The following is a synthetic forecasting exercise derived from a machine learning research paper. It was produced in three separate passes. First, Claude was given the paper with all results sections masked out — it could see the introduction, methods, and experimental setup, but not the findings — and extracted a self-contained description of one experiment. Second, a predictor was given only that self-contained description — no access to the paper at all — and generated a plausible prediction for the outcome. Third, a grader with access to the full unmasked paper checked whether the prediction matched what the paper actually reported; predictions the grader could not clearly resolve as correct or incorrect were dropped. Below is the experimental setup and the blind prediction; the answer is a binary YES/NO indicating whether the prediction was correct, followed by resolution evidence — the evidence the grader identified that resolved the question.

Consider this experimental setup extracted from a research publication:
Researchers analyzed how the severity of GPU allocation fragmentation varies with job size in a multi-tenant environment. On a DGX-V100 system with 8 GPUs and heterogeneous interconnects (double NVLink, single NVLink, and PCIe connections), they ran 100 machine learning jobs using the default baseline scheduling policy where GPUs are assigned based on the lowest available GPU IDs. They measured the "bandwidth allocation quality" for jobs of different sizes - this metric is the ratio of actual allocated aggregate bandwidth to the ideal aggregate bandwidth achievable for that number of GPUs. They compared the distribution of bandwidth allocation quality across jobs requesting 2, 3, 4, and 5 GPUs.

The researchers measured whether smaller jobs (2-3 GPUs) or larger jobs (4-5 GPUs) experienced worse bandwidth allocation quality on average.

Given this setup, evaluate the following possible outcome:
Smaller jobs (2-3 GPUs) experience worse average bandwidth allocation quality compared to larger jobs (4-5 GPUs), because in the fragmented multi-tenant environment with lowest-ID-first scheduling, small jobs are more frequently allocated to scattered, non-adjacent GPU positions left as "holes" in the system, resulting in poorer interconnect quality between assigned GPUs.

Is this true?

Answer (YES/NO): YES